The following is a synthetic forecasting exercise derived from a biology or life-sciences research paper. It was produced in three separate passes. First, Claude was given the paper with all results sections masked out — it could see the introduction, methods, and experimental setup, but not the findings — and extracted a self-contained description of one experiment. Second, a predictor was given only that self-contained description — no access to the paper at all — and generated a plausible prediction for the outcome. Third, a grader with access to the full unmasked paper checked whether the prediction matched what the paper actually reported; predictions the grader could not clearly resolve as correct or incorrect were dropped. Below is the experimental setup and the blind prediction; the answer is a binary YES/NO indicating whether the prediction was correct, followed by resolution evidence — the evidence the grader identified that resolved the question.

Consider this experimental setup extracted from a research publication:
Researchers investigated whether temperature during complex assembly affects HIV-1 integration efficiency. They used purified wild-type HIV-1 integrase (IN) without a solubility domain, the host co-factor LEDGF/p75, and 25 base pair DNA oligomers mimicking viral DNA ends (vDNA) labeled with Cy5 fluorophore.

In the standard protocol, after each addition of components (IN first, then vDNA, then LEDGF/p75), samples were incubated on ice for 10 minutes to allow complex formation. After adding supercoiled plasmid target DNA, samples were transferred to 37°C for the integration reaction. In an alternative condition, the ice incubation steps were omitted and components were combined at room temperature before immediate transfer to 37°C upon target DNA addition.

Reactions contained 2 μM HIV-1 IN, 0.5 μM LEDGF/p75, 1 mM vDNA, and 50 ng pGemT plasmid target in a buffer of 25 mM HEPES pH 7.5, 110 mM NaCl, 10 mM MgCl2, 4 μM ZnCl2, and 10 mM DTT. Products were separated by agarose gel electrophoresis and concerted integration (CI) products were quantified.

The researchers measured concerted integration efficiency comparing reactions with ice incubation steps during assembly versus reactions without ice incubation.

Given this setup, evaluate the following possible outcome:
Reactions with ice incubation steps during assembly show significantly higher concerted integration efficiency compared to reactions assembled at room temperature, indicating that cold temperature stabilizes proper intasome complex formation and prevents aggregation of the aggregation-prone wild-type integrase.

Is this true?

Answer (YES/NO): NO